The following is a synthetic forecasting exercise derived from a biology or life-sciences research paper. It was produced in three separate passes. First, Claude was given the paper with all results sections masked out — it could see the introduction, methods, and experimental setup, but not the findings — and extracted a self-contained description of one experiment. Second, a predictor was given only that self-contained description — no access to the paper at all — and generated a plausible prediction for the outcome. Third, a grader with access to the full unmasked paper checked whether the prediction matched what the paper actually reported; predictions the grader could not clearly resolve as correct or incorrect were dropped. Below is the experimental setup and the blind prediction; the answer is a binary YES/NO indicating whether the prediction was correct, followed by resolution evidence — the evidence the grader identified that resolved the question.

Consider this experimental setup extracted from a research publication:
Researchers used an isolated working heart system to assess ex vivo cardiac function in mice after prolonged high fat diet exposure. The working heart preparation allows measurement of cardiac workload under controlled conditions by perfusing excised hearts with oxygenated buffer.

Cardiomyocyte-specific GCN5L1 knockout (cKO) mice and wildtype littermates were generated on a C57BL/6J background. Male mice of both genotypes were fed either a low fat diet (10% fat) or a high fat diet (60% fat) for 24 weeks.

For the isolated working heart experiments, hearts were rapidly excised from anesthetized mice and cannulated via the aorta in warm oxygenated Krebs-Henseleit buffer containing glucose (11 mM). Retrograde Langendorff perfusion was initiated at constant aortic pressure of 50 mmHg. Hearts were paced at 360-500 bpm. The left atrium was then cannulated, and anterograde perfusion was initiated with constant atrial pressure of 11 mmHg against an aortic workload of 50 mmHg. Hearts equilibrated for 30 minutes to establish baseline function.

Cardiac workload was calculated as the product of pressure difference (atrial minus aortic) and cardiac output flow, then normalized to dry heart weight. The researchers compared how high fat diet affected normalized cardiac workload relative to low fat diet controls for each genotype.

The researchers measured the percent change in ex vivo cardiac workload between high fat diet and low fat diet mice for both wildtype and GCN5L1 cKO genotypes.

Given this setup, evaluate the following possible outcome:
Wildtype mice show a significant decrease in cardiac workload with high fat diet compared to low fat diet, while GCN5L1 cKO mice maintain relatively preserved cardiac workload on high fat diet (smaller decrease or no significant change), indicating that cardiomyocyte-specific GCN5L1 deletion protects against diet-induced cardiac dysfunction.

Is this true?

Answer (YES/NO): YES